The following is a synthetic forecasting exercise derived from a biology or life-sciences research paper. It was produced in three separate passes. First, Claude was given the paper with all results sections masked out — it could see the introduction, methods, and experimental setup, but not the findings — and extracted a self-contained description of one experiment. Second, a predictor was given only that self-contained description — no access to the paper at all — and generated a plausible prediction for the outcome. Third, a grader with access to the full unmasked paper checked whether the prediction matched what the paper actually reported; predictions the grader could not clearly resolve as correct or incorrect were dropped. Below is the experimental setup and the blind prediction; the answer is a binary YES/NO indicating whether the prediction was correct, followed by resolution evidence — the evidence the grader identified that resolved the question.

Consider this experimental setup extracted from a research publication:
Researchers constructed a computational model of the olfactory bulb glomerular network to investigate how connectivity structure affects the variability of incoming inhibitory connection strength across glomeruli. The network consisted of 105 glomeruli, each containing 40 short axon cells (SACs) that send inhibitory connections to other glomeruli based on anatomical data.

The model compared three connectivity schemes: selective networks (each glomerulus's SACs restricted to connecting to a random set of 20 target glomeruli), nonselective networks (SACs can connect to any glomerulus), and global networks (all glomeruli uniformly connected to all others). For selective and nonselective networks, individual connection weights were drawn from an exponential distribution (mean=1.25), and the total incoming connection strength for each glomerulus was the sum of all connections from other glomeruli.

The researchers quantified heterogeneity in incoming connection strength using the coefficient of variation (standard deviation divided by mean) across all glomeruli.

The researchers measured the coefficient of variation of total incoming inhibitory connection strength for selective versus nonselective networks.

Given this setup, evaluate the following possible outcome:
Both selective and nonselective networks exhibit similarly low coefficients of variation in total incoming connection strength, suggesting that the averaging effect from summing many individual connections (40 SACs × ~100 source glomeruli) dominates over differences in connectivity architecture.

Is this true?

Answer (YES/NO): NO